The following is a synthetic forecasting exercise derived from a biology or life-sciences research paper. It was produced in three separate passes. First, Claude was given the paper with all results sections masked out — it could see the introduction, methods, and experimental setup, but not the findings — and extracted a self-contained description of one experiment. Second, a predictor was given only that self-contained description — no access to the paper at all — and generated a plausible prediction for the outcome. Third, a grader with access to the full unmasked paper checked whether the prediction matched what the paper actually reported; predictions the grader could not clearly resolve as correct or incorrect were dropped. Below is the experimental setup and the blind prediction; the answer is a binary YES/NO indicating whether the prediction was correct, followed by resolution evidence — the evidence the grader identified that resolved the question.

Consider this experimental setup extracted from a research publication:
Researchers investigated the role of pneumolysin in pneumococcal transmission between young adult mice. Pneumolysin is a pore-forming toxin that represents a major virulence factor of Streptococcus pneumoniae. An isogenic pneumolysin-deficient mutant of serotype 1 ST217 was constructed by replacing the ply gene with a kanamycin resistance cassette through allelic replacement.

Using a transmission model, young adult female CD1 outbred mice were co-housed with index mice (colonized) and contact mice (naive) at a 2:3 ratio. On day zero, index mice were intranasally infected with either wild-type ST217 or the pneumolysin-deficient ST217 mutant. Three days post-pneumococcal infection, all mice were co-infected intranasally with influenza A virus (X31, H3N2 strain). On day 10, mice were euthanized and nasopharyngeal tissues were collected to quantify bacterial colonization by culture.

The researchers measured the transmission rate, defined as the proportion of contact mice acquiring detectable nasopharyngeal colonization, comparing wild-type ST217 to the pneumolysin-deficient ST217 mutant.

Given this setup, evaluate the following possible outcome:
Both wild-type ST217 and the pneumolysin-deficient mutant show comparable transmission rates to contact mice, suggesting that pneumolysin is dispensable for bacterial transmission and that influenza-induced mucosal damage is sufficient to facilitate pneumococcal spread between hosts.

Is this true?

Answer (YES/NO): NO